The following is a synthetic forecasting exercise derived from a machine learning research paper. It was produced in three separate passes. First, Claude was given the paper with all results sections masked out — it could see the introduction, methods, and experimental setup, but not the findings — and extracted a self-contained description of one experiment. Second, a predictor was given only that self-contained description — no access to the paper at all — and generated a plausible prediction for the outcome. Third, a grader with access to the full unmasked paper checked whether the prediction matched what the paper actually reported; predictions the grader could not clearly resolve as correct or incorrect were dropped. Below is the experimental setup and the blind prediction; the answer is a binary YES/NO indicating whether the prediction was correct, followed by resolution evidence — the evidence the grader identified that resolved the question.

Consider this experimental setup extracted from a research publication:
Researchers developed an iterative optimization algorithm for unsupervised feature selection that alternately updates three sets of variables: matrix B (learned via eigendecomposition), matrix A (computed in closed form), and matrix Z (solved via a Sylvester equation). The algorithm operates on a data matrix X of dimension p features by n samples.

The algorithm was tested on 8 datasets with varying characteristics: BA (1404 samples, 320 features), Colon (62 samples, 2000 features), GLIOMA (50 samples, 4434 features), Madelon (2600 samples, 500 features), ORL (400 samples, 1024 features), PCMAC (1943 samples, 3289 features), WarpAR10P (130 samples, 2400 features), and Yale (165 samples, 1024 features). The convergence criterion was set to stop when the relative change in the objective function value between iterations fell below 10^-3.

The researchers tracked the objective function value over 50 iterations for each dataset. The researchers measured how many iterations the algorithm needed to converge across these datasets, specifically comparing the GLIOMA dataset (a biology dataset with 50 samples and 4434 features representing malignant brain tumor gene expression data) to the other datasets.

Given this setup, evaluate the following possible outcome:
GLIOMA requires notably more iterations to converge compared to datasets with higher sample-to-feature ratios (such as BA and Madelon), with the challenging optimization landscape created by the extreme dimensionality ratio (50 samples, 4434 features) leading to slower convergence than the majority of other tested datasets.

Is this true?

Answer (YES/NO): YES